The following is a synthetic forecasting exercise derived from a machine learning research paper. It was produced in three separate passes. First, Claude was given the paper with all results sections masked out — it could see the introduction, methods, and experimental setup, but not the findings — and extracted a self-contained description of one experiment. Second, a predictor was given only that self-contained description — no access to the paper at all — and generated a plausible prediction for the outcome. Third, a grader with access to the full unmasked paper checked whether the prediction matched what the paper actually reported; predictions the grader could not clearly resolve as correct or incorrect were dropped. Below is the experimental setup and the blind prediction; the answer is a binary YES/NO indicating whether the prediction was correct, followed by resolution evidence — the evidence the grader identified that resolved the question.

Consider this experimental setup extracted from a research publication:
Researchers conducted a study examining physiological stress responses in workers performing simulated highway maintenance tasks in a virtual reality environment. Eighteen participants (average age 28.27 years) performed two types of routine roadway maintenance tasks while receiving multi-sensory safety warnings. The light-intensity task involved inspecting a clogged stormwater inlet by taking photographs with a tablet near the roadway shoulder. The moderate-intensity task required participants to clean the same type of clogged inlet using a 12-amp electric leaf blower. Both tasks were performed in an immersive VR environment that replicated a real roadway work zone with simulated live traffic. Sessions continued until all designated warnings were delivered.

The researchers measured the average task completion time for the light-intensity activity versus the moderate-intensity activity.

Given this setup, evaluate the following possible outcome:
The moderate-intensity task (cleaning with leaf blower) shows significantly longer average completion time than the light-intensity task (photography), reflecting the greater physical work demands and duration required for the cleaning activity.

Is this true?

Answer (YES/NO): NO